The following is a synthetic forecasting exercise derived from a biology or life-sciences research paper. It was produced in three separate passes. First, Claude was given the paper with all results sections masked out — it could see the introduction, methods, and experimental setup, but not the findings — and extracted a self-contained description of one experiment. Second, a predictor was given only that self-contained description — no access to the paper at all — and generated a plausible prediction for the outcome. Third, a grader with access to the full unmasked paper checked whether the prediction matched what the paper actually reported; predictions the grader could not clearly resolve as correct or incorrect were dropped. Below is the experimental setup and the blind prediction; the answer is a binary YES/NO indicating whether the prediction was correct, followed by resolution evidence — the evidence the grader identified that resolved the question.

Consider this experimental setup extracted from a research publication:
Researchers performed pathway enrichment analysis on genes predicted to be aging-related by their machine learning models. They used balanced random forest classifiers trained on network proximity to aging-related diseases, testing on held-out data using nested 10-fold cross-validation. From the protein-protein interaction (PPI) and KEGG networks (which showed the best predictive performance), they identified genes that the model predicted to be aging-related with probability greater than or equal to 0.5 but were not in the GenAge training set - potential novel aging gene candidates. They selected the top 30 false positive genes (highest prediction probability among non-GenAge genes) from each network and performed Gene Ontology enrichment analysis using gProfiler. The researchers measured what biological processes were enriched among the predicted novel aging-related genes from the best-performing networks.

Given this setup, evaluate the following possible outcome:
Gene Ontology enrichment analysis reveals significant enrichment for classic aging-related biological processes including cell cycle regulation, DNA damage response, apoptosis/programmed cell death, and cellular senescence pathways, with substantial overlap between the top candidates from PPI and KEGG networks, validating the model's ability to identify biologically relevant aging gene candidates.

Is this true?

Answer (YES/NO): NO